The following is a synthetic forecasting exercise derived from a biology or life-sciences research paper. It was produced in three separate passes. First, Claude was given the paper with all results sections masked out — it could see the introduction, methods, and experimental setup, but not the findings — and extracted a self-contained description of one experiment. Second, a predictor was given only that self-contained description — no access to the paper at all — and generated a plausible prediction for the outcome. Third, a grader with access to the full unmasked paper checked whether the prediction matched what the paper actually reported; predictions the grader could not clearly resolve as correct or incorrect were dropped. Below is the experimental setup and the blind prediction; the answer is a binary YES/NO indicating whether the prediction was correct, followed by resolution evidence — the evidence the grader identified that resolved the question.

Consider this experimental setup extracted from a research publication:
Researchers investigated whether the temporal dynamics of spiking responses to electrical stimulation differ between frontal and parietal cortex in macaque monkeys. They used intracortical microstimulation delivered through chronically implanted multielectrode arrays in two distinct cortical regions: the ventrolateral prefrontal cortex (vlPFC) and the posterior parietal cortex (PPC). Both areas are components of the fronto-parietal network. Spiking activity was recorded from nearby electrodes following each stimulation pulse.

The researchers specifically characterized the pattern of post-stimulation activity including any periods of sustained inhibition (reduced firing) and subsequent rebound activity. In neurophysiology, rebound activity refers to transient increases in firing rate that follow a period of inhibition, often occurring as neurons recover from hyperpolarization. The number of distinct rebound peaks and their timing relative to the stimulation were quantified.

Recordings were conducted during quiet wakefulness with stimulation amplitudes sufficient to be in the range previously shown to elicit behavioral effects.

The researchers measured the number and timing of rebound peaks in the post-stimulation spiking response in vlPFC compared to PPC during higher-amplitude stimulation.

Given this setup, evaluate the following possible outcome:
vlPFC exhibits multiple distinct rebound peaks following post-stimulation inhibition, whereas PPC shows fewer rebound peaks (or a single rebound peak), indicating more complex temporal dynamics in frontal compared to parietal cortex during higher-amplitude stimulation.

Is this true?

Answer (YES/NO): NO